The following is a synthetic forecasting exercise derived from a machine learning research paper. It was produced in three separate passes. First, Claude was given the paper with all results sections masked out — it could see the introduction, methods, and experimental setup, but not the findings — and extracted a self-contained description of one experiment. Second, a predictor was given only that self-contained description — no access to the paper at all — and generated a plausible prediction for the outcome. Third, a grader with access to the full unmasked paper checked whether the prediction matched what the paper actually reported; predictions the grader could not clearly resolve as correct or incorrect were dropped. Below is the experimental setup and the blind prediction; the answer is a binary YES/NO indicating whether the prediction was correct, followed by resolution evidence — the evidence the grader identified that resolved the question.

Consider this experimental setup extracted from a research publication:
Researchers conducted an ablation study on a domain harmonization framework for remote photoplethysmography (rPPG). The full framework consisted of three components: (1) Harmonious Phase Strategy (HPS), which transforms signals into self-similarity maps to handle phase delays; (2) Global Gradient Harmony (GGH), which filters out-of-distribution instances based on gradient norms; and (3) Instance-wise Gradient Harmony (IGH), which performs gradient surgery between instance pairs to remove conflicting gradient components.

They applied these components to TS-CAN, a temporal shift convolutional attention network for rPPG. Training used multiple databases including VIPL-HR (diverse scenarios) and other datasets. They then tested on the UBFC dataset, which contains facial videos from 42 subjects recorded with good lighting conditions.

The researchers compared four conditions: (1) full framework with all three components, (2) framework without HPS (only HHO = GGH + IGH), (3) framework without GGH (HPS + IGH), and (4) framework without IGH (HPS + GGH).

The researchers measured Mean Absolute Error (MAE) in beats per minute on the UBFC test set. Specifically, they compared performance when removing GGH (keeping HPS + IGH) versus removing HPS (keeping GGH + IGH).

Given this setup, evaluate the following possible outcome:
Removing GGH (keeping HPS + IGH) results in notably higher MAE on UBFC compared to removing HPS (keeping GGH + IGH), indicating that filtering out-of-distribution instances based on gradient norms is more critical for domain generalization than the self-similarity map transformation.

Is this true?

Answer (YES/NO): YES